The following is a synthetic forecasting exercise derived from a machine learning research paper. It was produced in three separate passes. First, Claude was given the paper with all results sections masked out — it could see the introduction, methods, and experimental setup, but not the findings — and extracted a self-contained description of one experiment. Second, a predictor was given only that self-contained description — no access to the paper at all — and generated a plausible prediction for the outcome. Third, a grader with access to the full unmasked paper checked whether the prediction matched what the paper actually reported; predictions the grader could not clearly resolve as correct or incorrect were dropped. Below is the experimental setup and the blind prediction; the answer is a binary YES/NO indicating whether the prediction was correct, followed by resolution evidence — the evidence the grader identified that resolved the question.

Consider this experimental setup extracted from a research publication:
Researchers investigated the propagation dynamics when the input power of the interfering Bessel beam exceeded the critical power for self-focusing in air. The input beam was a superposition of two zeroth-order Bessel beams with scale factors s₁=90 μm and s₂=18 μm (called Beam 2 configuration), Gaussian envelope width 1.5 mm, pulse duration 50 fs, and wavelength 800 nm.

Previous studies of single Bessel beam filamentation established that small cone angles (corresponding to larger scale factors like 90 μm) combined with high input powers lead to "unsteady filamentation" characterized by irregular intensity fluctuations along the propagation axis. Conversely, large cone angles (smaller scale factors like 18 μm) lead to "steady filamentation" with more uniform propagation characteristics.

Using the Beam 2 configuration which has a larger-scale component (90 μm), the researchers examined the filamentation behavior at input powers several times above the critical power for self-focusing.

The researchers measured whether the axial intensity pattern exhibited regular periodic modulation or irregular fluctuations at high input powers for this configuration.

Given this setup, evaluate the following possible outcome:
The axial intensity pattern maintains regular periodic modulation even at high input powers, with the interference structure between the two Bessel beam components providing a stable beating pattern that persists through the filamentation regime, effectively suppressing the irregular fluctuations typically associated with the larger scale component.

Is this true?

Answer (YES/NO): YES